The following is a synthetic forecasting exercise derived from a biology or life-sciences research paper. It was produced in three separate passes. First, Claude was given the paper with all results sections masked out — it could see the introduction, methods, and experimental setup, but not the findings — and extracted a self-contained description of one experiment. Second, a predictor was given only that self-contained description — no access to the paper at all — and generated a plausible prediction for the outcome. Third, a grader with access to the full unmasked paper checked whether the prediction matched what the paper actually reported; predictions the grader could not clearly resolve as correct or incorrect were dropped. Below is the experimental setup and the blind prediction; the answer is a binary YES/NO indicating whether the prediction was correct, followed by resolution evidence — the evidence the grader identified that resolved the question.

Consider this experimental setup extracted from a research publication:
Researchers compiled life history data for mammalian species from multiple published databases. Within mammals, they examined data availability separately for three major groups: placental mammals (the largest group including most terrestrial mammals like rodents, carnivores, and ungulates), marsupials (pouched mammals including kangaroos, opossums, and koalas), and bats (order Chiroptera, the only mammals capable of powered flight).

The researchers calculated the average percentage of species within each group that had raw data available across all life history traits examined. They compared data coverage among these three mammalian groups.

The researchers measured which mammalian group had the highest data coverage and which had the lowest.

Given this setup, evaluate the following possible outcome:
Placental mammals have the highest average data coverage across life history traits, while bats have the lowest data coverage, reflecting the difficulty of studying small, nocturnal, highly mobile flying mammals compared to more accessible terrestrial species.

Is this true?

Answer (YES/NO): NO